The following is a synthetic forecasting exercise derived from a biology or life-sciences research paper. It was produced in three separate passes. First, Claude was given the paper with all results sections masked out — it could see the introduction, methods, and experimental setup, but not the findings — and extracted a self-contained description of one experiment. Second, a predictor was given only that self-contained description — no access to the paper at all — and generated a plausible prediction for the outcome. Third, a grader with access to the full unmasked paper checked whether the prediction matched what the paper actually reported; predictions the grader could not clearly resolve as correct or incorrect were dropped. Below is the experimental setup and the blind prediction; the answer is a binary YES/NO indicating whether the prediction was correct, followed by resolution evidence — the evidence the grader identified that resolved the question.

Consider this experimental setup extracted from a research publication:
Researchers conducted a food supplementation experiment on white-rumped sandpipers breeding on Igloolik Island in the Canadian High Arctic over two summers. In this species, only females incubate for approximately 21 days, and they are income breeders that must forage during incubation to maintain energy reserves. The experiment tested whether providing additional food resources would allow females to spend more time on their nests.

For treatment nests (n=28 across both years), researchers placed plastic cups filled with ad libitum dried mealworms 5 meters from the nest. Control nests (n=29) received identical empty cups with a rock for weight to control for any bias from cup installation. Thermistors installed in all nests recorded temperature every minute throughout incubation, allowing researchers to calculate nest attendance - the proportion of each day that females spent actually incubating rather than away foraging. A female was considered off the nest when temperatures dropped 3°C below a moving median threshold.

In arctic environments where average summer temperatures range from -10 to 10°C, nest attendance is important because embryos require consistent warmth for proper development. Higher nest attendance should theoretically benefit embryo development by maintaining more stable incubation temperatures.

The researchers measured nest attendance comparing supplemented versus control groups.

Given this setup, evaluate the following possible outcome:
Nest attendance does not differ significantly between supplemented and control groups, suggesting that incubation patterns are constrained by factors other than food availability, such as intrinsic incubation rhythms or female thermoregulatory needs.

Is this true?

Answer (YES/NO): YES